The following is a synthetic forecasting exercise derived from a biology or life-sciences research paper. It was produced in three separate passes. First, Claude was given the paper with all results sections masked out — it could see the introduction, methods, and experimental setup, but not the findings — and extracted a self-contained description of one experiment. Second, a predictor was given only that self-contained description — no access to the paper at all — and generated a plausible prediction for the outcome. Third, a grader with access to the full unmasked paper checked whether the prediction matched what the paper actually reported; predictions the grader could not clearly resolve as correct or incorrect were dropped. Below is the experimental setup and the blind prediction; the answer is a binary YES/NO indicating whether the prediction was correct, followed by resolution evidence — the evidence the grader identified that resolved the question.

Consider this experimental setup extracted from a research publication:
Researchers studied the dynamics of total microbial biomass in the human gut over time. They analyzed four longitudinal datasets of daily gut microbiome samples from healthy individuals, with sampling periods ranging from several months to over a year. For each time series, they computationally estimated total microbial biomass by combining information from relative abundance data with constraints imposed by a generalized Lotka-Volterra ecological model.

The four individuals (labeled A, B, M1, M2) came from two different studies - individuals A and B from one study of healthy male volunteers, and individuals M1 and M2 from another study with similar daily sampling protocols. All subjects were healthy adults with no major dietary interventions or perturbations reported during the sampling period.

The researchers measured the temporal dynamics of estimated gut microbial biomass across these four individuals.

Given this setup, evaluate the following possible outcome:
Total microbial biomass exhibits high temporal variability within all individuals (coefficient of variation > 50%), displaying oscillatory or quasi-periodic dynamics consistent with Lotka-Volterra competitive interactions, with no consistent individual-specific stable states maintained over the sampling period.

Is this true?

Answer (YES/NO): NO